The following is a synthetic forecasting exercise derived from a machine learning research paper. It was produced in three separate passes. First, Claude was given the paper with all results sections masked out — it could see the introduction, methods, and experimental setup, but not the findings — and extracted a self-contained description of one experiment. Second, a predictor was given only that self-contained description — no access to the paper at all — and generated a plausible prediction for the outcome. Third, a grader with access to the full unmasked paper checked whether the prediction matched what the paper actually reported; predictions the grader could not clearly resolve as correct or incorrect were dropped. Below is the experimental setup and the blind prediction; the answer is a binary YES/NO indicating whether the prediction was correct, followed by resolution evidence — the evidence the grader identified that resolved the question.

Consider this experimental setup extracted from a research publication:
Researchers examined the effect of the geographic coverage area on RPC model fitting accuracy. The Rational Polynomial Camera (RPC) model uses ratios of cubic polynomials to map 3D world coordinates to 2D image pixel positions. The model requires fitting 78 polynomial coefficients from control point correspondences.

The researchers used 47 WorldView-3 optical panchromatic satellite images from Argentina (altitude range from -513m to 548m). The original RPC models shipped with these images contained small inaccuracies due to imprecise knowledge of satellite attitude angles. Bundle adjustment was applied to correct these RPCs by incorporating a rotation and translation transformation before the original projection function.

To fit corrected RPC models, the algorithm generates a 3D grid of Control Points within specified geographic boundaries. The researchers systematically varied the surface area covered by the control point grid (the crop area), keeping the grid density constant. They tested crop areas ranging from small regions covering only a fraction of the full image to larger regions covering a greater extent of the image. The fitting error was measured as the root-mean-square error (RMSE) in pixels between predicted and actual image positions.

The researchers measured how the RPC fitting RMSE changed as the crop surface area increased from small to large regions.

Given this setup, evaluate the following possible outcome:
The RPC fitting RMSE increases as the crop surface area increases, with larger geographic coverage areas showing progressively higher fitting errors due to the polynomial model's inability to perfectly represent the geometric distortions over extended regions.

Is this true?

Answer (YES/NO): YES